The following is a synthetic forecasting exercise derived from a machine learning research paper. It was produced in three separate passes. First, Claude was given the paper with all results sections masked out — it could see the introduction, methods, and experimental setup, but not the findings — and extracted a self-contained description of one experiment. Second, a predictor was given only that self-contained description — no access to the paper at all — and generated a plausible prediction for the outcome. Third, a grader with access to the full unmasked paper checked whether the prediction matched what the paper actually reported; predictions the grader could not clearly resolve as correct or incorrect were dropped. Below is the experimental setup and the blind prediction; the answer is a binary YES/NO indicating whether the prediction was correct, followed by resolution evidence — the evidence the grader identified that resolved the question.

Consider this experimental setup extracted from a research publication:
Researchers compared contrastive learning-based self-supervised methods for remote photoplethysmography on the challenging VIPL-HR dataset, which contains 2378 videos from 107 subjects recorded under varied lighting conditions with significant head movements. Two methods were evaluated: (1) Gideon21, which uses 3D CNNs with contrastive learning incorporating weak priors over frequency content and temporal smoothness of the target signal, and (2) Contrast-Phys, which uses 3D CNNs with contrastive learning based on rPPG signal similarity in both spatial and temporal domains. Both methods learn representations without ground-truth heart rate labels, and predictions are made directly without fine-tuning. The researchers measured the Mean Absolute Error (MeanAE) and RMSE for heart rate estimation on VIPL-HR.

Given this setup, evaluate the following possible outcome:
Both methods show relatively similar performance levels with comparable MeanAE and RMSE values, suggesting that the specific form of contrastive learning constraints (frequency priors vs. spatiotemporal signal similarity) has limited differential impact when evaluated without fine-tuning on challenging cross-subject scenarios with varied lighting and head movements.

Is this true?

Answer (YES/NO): NO